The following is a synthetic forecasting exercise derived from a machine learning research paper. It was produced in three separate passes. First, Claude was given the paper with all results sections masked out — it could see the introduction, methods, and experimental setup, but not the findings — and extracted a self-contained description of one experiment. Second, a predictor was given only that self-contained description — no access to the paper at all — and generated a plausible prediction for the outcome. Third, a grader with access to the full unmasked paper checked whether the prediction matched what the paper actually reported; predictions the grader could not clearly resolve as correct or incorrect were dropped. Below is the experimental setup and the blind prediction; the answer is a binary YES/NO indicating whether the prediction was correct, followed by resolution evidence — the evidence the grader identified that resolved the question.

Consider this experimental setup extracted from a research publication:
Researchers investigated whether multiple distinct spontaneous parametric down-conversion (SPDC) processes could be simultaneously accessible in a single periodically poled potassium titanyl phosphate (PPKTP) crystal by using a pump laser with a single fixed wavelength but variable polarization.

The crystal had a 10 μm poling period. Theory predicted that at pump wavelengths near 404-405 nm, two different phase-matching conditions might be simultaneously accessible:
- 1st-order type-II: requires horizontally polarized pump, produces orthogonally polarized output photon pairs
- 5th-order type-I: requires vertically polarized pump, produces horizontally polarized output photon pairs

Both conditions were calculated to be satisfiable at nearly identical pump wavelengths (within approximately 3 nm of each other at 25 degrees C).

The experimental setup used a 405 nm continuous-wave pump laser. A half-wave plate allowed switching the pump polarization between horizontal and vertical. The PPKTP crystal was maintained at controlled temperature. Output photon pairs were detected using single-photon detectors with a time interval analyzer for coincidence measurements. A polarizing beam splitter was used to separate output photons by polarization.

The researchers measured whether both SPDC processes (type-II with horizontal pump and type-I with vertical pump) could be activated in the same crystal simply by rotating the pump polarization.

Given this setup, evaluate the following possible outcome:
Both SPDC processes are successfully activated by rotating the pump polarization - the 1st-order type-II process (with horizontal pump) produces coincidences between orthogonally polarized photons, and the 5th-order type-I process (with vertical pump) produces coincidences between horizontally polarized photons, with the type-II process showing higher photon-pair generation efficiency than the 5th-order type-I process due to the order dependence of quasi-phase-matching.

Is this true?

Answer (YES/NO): YES